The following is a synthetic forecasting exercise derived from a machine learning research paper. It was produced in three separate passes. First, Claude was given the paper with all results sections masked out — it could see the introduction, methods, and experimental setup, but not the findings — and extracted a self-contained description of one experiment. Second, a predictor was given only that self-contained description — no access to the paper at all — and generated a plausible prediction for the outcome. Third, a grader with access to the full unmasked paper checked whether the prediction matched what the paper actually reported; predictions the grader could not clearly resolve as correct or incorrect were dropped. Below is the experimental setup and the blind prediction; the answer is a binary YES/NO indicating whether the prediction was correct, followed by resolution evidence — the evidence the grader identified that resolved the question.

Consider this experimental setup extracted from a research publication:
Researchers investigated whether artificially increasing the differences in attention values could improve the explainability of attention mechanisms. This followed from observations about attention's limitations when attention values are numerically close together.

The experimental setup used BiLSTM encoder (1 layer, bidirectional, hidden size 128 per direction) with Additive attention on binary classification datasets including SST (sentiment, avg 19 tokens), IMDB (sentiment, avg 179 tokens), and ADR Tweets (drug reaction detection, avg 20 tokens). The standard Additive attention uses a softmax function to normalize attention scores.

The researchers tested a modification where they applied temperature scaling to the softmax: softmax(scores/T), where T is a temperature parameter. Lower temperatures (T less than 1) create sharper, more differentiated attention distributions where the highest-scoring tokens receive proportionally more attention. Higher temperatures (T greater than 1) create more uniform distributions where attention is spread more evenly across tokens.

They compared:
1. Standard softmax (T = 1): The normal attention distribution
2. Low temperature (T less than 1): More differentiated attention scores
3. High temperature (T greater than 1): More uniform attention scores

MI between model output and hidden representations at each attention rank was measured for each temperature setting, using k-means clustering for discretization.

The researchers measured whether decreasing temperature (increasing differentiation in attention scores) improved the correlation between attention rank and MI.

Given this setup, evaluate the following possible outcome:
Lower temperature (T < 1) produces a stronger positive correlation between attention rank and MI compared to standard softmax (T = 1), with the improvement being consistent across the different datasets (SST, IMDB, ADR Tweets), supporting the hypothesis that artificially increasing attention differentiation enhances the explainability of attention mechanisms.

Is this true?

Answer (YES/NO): YES